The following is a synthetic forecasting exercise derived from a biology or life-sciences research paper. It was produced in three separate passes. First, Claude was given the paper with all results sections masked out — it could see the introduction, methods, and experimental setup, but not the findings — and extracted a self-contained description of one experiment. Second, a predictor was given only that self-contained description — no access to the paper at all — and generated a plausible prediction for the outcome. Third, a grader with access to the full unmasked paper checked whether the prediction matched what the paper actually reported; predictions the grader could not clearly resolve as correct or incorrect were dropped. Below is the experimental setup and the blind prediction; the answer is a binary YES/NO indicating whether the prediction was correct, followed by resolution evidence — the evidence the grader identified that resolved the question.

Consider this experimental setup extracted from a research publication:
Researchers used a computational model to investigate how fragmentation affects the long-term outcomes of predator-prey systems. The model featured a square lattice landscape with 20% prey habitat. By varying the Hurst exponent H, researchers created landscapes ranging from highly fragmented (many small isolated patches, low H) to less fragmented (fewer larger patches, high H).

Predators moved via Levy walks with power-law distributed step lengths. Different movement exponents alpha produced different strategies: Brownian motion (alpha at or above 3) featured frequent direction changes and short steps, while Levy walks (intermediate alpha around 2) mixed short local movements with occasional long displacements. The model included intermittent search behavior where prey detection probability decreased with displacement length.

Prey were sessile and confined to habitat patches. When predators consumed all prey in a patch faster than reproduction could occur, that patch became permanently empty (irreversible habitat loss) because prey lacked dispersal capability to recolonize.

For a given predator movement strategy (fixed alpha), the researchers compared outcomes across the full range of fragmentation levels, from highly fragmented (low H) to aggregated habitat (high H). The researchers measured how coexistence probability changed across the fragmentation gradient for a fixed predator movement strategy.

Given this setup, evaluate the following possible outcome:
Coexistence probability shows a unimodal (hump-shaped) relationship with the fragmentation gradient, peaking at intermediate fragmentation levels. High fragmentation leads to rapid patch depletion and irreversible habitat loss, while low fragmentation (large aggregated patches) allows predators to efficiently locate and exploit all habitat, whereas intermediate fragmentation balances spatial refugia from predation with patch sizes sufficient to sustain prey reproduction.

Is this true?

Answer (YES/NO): NO